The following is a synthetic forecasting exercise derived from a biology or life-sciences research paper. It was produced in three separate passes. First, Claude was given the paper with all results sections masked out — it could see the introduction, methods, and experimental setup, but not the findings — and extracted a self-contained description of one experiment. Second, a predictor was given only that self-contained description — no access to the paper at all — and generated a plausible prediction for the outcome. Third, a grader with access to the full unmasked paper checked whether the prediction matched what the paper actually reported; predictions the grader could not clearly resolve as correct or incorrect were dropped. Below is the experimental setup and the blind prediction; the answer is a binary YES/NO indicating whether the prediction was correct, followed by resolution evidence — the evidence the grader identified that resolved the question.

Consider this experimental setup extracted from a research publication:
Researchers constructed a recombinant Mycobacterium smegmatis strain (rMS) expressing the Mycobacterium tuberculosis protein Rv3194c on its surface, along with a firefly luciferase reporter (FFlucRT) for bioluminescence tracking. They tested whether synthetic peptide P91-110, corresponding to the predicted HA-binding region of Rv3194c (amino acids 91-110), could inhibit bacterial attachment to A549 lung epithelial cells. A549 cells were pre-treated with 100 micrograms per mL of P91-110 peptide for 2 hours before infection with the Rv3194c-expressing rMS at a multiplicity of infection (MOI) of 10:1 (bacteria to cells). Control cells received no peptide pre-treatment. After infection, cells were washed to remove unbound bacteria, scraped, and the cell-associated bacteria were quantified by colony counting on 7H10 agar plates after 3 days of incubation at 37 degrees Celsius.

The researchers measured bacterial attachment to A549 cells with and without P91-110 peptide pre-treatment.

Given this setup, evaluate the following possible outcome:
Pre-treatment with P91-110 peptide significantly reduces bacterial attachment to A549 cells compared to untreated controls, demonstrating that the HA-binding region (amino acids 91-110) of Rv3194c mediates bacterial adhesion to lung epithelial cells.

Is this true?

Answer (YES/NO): YES